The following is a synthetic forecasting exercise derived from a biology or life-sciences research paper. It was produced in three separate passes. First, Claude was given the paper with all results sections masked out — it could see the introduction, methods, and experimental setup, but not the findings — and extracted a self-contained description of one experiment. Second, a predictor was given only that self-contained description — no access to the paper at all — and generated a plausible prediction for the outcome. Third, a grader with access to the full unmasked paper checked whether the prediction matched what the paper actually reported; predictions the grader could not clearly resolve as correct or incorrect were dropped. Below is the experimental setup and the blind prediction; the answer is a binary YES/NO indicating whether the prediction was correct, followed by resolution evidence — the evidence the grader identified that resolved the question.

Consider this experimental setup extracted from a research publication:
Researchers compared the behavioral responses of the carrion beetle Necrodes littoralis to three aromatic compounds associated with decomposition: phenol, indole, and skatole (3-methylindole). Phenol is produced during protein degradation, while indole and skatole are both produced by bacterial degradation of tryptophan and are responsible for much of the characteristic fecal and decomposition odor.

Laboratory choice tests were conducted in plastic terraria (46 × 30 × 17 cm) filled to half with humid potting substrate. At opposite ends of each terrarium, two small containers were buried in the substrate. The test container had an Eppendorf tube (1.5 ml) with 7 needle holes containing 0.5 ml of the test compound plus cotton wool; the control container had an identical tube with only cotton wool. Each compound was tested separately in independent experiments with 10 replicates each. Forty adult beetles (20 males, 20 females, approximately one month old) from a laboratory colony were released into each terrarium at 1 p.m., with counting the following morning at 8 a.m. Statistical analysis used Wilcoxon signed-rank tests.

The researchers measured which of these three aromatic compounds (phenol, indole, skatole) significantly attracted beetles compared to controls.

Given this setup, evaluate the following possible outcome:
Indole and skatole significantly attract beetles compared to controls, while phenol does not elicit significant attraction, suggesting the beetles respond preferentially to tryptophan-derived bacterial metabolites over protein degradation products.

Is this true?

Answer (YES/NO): NO